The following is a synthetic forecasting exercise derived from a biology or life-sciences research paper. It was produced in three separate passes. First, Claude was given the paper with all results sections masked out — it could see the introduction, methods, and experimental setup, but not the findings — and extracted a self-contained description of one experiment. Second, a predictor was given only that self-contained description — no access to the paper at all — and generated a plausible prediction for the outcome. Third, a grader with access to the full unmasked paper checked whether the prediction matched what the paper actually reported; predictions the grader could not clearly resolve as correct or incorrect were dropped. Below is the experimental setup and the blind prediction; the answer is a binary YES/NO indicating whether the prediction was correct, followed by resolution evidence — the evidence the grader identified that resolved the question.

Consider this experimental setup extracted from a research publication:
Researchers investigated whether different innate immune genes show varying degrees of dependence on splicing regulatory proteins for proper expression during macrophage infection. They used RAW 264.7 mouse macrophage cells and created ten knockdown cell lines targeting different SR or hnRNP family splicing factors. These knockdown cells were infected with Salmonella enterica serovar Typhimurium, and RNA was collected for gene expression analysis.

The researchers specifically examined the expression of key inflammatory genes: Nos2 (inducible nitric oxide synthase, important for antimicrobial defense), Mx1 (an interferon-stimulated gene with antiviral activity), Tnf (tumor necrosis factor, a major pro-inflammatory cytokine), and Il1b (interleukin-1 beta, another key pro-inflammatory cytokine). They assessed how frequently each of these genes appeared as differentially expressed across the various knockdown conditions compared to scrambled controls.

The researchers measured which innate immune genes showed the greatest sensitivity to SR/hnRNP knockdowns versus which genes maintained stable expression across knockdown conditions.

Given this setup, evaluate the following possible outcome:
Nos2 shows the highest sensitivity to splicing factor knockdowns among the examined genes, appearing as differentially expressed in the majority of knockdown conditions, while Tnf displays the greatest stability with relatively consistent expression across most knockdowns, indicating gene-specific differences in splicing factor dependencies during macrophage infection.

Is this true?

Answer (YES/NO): YES